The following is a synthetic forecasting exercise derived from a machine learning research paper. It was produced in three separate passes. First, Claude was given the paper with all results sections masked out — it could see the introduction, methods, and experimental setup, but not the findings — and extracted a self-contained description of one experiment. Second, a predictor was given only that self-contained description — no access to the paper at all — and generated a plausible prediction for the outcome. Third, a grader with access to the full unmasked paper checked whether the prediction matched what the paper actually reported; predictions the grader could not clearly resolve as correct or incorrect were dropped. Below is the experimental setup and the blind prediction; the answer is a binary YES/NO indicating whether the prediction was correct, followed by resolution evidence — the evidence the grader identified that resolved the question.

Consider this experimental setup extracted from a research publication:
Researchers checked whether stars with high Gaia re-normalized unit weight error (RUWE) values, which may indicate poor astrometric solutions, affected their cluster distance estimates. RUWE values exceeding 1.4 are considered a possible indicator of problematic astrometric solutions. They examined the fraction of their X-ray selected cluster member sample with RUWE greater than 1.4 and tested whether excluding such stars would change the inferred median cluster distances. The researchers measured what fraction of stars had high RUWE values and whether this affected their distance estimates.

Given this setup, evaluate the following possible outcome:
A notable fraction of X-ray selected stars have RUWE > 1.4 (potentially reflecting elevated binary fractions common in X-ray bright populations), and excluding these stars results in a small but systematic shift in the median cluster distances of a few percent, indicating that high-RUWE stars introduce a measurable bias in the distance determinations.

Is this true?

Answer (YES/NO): NO